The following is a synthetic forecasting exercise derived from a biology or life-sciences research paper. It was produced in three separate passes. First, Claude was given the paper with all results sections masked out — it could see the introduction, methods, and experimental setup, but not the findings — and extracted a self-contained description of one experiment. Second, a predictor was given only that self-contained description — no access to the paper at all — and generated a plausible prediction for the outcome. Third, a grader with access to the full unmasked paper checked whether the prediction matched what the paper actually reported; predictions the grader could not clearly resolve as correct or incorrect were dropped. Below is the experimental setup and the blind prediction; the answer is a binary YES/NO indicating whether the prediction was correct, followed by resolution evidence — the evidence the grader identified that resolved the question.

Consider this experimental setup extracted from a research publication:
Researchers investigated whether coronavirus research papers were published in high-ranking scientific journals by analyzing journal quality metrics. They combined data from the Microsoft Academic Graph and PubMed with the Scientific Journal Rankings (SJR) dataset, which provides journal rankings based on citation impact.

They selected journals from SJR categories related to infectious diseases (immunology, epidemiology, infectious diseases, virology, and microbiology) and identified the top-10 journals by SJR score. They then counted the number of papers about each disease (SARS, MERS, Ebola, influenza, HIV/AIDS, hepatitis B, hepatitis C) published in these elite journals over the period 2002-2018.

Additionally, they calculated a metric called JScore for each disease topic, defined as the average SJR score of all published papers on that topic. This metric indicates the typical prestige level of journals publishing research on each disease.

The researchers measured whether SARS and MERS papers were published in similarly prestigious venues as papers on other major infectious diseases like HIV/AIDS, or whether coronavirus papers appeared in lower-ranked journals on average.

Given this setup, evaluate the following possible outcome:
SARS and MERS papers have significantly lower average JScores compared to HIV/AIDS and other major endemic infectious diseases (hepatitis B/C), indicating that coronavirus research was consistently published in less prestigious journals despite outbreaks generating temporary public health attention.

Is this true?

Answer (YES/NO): NO